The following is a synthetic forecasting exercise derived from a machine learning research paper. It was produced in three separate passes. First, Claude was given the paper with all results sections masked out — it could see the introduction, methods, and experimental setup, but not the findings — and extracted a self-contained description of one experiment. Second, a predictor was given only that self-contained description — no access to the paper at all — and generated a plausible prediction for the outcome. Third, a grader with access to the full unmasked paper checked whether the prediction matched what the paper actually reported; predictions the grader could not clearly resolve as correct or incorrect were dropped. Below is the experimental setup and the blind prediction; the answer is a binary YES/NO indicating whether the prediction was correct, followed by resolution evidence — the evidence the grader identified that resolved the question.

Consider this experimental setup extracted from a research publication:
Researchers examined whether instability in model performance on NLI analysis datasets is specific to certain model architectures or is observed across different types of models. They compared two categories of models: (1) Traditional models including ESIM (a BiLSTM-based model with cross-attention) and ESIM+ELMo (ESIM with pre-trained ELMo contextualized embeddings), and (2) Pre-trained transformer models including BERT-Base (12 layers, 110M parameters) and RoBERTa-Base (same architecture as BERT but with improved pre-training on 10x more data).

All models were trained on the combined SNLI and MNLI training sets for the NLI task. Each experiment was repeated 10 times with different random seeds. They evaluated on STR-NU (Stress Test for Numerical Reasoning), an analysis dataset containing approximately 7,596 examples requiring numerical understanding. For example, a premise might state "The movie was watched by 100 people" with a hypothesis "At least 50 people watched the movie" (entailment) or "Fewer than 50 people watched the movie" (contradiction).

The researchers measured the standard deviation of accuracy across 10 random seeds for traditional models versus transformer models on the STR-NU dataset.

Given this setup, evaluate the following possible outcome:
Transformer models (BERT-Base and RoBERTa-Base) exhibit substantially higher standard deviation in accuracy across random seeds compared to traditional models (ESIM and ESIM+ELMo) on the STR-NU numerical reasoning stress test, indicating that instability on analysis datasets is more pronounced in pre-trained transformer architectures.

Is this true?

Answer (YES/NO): YES